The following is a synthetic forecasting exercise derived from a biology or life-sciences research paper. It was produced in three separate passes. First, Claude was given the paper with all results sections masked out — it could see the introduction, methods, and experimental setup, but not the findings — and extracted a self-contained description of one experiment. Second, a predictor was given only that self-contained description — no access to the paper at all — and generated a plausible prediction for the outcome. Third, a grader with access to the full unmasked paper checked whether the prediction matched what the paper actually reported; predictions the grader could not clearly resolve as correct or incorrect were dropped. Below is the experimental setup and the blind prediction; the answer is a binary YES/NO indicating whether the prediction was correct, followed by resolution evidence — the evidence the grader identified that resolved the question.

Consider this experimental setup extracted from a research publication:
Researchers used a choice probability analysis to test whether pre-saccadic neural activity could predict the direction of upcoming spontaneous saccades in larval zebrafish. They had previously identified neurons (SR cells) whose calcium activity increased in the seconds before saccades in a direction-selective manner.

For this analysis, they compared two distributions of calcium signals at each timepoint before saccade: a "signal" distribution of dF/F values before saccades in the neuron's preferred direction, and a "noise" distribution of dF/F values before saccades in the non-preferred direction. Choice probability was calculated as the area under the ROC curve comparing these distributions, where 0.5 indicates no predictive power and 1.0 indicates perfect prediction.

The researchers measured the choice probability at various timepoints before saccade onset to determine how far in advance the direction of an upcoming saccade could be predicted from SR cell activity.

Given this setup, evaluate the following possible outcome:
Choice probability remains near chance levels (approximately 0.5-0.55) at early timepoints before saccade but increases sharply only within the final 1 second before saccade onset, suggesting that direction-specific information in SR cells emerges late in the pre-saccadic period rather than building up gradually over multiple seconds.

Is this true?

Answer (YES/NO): NO